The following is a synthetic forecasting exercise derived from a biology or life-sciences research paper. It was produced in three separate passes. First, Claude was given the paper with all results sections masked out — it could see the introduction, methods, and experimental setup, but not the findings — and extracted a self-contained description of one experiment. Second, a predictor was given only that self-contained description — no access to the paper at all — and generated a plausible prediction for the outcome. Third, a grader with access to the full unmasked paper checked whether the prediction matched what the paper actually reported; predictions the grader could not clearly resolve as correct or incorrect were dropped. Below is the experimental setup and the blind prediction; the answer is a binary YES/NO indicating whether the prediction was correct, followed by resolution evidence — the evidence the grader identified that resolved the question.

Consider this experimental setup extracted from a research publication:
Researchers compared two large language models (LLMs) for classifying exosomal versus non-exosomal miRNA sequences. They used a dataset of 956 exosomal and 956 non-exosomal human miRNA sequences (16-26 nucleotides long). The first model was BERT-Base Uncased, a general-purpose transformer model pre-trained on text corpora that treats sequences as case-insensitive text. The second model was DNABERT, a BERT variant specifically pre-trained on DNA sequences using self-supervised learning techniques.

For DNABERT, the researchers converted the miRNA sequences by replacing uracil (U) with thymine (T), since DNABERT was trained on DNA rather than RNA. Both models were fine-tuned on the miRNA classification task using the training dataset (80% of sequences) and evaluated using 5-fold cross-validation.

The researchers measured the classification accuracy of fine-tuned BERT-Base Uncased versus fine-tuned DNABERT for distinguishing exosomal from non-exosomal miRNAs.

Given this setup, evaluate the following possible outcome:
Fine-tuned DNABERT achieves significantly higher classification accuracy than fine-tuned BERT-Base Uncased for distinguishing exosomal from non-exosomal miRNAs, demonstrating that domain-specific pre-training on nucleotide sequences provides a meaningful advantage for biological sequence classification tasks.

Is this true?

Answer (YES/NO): NO